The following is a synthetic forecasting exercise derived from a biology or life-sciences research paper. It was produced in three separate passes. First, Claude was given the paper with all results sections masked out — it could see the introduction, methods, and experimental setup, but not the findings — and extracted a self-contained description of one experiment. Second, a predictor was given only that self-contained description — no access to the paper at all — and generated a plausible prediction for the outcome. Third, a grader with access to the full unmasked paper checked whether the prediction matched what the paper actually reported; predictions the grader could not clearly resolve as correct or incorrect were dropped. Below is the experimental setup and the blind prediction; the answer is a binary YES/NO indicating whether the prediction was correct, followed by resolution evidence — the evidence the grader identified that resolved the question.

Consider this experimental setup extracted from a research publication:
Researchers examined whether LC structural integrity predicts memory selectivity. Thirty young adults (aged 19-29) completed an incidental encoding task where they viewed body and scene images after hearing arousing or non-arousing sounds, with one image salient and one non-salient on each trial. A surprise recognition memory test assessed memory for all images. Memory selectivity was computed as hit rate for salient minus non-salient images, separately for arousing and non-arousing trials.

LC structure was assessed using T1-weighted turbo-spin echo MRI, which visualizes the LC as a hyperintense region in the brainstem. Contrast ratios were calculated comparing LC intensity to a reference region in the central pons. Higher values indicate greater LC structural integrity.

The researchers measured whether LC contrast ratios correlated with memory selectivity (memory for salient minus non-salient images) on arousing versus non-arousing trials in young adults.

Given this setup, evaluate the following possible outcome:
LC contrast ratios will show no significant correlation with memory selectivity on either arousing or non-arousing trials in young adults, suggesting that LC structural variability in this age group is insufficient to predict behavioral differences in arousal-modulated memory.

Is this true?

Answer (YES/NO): NO